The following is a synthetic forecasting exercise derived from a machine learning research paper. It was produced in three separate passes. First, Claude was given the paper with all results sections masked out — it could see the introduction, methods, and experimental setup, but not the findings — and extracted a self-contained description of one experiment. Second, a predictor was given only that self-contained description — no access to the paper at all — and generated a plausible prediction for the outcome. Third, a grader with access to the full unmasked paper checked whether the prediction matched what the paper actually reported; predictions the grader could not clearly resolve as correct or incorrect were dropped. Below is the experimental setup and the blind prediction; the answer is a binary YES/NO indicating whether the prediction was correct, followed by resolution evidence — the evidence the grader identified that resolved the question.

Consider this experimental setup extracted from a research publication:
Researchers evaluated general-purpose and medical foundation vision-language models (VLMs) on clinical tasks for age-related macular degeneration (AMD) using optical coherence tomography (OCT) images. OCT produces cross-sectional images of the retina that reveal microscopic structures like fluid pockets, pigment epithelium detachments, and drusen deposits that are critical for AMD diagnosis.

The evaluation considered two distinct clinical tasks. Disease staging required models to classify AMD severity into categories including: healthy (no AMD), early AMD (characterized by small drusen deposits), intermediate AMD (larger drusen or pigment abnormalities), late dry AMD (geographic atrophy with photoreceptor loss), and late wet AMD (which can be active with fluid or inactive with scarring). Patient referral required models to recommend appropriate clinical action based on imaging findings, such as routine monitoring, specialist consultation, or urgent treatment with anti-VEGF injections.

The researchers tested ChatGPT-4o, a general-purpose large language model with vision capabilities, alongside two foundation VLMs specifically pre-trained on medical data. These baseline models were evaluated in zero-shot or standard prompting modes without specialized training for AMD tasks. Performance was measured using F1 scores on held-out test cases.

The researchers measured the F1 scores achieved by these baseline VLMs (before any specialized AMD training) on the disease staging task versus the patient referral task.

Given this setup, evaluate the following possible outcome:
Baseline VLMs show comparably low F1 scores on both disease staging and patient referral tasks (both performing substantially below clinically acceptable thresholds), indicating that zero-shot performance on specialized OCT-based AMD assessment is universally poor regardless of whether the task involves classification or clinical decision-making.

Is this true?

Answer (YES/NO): NO